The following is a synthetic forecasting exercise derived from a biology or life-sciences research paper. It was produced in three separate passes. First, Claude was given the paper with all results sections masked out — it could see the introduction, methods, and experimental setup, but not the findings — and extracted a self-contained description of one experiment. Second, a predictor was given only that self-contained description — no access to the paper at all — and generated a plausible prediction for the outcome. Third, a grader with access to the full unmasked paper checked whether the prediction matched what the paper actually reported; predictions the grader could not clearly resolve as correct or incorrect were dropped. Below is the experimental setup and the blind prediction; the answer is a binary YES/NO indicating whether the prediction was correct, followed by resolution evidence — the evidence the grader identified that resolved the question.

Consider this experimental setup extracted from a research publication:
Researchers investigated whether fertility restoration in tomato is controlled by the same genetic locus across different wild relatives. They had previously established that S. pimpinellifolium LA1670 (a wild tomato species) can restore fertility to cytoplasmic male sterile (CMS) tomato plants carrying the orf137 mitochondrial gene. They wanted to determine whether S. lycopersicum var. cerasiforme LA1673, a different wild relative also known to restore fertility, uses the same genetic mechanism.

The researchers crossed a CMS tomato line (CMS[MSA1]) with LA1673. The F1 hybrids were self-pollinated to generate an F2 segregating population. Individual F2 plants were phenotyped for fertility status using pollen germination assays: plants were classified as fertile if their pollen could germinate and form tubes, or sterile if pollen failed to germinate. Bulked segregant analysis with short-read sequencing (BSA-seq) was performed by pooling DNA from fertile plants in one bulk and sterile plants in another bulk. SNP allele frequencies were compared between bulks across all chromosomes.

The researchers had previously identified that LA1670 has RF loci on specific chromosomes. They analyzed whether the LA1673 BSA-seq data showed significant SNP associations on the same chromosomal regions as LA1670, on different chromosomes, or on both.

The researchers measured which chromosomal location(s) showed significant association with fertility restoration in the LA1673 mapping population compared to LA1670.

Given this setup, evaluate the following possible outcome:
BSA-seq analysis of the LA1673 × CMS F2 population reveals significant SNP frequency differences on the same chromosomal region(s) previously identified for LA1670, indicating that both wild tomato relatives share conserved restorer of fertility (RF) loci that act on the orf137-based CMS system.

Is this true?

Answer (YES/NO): YES